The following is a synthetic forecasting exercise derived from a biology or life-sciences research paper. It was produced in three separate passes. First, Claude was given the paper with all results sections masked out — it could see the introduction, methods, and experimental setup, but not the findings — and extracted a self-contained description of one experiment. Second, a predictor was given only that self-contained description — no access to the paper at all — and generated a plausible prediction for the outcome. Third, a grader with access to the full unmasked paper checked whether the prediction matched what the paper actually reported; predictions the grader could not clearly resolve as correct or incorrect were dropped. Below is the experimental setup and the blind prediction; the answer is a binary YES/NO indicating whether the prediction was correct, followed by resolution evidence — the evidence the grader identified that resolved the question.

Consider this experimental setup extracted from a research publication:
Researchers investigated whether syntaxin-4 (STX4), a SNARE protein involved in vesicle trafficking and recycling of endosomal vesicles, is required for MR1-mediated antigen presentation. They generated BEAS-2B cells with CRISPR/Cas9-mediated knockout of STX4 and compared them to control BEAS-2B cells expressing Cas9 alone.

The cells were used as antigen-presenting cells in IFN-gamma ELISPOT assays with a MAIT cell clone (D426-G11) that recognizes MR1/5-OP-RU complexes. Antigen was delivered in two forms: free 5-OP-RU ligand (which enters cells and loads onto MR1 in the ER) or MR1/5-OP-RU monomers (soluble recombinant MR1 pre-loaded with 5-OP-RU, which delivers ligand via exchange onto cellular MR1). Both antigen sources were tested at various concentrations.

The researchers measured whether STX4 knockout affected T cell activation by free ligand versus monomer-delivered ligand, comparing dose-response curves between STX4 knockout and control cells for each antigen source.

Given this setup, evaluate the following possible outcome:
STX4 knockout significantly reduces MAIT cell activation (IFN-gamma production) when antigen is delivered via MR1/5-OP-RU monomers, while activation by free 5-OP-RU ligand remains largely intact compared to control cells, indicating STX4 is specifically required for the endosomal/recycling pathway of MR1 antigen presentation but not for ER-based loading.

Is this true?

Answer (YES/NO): NO